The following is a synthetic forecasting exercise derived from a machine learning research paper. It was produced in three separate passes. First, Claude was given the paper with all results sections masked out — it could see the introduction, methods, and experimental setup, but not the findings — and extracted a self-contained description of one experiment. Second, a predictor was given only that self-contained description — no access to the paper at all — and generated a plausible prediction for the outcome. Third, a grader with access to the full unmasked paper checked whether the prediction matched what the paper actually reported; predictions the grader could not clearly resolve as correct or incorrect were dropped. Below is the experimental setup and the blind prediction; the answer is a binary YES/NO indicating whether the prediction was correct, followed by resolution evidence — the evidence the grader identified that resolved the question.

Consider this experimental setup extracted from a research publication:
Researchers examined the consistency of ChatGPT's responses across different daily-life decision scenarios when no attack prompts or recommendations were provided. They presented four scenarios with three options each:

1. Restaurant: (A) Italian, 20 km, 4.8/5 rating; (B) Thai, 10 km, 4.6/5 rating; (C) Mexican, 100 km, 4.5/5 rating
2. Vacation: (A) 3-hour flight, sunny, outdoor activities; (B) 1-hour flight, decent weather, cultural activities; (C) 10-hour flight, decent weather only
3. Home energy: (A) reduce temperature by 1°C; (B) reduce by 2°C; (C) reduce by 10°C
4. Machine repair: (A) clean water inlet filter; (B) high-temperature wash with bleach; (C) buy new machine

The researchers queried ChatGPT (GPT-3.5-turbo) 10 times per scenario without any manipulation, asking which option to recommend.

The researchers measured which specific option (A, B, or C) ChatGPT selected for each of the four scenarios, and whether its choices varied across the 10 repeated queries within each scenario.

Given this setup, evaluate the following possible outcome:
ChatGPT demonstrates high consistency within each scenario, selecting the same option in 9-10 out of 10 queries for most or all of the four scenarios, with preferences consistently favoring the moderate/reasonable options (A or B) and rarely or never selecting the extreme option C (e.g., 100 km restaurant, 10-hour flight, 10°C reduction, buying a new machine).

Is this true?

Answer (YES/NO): YES